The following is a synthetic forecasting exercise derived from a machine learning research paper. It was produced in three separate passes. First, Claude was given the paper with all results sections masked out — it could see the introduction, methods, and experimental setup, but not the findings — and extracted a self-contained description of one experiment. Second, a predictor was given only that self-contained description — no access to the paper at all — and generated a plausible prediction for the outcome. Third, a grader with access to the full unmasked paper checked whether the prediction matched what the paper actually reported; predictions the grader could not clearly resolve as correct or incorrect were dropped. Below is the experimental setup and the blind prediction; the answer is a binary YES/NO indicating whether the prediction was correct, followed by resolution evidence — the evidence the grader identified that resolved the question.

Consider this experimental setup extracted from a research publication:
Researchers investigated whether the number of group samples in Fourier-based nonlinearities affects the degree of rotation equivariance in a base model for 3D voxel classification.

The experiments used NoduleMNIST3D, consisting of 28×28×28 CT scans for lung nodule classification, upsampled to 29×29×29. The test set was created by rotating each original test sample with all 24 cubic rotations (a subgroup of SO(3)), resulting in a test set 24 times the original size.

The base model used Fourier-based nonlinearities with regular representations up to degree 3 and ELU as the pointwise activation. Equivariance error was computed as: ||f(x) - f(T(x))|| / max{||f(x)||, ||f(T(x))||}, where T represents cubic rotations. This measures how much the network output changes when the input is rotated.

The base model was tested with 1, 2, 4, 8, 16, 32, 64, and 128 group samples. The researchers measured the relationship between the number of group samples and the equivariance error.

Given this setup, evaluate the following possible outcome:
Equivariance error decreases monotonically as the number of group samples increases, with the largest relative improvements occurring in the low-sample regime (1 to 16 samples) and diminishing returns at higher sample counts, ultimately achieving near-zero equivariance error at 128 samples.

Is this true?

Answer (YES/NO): NO